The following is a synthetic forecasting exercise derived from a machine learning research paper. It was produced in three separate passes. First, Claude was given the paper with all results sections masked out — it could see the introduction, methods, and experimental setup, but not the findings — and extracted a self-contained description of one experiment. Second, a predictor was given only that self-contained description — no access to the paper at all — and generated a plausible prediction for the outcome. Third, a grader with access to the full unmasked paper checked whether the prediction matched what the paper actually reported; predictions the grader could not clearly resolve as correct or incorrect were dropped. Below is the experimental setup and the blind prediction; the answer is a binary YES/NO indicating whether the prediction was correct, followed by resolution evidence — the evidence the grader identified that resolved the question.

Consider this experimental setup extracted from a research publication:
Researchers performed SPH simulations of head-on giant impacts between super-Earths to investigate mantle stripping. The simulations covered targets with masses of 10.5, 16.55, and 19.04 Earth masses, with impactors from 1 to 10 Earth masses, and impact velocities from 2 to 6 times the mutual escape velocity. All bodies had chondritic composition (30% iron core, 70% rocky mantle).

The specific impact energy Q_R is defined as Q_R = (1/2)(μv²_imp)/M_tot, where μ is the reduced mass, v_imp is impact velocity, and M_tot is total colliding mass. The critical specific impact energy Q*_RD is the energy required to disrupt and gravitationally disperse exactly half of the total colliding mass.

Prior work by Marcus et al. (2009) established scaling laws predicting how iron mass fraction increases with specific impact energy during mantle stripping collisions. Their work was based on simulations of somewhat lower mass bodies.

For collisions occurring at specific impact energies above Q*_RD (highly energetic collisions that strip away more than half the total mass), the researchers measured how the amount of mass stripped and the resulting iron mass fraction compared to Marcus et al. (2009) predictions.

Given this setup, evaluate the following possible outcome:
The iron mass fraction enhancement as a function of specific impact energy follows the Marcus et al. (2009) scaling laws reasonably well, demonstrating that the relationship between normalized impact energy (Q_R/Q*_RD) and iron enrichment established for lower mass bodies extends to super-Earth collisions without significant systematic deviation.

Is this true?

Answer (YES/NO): NO